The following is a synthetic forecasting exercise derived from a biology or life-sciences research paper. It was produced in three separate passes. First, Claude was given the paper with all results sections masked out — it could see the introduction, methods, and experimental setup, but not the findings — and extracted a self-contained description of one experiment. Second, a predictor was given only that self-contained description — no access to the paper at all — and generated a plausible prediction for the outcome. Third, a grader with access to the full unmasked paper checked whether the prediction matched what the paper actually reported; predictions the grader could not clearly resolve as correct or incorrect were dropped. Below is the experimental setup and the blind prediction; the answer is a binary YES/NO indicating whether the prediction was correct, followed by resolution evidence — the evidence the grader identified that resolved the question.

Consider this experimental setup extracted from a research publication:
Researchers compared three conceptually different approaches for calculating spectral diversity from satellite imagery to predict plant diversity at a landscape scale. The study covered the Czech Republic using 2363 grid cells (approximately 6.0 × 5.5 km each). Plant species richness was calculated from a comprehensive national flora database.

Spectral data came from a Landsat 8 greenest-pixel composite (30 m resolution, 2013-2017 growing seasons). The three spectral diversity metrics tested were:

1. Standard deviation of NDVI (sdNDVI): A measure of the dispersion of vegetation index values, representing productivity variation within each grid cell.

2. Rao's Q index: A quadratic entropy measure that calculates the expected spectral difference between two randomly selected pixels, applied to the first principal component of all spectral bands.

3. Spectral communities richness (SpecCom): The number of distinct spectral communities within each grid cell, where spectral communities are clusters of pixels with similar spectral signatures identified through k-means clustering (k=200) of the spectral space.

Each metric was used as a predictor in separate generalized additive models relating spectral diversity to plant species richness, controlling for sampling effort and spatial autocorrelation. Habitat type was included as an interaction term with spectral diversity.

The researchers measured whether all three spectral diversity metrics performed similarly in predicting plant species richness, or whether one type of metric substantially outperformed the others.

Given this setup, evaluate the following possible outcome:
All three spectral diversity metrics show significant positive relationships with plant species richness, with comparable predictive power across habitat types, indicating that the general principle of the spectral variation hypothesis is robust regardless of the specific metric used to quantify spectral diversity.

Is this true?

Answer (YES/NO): NO